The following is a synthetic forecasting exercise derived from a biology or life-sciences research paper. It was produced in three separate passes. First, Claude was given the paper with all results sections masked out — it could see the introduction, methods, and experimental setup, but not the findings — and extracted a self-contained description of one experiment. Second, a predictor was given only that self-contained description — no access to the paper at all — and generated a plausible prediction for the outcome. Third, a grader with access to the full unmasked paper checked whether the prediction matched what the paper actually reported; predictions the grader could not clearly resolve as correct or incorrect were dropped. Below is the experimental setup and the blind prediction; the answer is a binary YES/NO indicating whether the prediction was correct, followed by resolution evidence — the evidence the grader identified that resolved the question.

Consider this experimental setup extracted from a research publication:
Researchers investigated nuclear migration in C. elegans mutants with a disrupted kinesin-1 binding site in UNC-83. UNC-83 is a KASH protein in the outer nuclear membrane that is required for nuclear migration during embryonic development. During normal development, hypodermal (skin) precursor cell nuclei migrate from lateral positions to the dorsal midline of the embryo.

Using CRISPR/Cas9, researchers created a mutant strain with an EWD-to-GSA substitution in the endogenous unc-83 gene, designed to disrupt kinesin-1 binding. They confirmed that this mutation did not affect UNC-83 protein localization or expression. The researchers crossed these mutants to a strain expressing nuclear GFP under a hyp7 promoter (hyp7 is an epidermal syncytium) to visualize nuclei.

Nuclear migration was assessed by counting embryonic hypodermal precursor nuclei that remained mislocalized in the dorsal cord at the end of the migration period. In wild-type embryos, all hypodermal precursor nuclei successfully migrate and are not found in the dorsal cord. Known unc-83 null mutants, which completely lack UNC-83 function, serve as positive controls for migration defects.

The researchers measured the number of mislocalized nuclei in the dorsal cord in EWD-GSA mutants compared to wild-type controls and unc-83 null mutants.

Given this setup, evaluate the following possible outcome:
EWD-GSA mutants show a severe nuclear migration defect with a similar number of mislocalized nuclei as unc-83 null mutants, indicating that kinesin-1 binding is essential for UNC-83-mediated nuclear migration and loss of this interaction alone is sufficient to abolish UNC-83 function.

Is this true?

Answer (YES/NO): YES